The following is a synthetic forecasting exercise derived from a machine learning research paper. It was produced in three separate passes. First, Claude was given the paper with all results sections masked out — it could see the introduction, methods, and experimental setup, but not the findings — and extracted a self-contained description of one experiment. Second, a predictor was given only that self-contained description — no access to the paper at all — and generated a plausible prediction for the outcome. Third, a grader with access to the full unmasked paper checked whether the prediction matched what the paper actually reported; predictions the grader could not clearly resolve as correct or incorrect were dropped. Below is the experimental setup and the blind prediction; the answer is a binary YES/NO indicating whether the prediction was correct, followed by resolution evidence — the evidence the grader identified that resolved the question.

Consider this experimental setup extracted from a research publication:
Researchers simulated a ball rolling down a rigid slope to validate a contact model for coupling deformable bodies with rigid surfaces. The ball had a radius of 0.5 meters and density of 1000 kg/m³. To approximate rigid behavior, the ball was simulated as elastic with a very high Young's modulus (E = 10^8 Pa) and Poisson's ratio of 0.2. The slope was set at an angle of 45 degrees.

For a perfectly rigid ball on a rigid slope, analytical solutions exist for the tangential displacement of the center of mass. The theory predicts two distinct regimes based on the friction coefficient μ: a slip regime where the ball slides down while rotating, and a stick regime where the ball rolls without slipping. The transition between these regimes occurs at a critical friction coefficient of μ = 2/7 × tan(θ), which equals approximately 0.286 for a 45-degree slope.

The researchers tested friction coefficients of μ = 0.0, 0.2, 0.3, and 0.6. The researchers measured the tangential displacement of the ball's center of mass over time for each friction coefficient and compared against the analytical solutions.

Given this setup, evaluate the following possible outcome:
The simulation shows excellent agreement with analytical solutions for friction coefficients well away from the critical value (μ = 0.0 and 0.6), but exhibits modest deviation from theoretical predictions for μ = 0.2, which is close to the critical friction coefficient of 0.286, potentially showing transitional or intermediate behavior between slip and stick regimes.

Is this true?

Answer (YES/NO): NO